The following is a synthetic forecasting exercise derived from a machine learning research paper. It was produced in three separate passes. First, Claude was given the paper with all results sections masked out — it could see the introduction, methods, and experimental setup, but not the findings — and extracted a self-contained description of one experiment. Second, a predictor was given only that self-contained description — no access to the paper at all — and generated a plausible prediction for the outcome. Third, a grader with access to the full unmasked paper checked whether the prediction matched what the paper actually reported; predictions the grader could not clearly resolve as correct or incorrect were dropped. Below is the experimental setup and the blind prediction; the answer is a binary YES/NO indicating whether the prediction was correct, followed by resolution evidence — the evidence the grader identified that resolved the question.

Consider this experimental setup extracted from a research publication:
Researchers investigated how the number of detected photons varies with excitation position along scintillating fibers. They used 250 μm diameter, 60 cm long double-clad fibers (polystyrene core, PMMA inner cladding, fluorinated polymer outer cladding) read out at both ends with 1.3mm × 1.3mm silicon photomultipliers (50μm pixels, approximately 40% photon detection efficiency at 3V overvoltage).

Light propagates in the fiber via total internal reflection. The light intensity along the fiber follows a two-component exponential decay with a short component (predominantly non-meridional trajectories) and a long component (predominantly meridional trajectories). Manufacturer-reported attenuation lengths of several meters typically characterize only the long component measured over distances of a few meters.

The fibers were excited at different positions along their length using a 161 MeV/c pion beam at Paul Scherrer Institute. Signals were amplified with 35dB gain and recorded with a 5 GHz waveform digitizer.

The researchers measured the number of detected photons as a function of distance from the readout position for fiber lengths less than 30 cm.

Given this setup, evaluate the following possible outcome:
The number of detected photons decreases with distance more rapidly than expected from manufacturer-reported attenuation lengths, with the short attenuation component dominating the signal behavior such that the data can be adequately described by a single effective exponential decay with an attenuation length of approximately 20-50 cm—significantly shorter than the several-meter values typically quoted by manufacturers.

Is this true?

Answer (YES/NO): NO